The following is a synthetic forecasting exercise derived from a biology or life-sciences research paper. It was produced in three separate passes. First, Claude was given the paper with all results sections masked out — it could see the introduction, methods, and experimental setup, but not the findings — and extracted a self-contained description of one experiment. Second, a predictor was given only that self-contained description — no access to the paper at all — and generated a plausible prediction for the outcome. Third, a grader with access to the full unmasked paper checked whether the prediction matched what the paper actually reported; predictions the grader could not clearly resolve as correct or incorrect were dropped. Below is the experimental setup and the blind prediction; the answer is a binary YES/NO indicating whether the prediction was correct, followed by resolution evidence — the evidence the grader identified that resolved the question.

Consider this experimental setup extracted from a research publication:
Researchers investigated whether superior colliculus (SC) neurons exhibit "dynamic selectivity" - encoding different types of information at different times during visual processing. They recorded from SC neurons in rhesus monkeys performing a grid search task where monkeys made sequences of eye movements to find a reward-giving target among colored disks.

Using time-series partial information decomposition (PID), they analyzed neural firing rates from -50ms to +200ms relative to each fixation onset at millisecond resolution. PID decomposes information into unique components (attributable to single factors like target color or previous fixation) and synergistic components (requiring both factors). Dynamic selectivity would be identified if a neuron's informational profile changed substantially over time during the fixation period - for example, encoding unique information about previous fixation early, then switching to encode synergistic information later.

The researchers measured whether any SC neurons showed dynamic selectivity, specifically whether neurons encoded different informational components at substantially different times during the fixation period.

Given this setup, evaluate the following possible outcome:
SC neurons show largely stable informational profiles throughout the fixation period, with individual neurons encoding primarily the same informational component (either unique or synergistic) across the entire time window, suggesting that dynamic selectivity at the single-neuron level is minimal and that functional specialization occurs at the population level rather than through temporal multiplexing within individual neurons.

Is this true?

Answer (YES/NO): NO